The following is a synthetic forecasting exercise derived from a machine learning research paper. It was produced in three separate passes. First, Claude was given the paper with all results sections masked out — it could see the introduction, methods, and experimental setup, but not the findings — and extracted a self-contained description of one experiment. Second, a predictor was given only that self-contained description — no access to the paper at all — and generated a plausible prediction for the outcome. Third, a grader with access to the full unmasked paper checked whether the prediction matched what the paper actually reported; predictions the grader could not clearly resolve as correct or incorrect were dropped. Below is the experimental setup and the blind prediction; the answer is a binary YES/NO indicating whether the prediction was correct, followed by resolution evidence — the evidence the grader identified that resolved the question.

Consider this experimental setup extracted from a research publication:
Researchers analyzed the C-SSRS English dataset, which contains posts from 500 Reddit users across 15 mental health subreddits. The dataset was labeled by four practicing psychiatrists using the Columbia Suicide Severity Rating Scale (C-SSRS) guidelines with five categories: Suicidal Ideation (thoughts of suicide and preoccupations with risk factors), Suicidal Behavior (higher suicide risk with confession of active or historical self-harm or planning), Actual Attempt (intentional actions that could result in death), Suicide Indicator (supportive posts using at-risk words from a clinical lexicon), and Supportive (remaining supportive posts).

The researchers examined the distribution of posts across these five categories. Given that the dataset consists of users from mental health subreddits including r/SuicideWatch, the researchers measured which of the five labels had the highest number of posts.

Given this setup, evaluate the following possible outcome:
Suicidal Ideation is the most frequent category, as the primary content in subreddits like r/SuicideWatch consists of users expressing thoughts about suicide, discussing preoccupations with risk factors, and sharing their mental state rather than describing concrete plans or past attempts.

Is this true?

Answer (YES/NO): YES